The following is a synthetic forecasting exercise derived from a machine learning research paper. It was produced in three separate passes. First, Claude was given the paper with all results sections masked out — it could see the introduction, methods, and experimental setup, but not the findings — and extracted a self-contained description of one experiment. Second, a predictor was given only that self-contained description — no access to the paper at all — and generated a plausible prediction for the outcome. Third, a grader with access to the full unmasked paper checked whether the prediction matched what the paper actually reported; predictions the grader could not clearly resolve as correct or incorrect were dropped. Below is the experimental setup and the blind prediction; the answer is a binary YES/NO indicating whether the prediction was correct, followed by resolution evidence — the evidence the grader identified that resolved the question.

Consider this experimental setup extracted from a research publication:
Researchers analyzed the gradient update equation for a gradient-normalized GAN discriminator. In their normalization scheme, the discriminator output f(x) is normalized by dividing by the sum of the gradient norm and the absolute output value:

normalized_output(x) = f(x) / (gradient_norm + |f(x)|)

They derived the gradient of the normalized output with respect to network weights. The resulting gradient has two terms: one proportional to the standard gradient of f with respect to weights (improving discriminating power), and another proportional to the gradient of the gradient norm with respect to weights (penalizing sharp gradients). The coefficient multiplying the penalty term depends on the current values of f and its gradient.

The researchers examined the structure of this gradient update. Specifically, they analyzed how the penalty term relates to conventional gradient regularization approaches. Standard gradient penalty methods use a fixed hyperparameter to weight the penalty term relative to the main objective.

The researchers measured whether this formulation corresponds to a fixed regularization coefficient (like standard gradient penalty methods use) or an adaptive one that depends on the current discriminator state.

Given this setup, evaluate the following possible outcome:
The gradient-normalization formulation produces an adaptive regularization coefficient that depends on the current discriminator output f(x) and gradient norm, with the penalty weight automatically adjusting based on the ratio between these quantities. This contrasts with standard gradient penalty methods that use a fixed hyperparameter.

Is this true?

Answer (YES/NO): YES